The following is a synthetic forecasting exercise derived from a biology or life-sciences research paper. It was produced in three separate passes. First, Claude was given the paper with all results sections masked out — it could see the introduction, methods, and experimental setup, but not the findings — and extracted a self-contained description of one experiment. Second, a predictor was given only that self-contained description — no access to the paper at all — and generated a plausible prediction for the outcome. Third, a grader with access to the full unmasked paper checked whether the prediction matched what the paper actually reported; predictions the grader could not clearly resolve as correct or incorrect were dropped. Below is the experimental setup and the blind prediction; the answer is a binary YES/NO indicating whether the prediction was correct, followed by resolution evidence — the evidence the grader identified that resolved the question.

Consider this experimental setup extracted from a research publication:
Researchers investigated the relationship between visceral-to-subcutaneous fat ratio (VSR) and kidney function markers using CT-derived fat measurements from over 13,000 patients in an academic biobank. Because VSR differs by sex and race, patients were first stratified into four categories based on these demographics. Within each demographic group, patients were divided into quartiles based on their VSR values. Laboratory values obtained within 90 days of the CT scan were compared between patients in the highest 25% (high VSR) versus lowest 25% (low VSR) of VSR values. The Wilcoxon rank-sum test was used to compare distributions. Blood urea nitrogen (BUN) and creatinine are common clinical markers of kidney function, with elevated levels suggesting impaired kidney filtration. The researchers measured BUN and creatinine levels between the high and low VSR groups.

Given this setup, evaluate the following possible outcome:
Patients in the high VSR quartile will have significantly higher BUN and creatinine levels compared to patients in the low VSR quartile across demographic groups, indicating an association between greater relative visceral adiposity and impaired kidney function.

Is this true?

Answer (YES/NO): YES